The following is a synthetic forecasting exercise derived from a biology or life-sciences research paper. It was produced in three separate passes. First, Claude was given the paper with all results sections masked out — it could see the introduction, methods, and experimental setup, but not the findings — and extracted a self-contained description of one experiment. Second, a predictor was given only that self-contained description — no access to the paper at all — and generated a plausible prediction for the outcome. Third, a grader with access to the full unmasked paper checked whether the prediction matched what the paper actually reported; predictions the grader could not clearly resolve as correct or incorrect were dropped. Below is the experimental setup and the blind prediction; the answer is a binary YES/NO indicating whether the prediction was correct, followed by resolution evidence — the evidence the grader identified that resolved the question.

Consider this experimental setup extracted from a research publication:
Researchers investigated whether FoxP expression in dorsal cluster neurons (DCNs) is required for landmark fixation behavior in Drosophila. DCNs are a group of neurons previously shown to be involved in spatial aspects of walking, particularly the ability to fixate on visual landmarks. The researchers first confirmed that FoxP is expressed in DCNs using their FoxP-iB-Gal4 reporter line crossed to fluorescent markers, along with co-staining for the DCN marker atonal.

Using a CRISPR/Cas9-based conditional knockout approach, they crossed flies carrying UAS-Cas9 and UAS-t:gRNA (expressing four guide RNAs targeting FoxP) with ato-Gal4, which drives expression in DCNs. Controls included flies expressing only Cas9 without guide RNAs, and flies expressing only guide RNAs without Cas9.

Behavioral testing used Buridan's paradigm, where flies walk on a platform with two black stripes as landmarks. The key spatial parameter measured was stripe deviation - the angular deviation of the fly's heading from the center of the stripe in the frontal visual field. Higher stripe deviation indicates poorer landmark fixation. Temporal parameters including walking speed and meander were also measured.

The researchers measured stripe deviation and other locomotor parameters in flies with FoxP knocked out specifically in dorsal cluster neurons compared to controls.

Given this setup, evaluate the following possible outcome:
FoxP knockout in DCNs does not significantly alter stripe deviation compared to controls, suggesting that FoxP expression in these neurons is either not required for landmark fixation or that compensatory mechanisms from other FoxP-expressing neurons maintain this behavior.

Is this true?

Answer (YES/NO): YES